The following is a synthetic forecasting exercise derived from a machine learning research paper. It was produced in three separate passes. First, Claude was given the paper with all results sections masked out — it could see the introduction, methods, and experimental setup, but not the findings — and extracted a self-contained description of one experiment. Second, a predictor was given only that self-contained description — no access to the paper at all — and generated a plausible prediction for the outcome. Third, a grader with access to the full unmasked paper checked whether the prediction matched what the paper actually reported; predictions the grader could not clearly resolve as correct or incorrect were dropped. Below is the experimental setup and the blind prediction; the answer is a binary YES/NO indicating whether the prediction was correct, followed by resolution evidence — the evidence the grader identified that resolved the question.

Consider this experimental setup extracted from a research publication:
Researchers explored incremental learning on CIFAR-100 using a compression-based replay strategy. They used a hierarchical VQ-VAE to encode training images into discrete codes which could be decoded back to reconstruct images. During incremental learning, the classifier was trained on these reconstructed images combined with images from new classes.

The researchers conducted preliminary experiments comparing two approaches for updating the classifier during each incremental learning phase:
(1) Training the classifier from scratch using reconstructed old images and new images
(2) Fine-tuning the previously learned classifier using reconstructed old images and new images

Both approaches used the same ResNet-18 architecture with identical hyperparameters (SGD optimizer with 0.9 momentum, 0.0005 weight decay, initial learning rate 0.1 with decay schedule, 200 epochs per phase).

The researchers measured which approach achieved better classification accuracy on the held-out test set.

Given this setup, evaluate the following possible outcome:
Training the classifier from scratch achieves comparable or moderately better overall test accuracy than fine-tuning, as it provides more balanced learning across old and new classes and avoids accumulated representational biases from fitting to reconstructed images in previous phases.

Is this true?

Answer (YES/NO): YES